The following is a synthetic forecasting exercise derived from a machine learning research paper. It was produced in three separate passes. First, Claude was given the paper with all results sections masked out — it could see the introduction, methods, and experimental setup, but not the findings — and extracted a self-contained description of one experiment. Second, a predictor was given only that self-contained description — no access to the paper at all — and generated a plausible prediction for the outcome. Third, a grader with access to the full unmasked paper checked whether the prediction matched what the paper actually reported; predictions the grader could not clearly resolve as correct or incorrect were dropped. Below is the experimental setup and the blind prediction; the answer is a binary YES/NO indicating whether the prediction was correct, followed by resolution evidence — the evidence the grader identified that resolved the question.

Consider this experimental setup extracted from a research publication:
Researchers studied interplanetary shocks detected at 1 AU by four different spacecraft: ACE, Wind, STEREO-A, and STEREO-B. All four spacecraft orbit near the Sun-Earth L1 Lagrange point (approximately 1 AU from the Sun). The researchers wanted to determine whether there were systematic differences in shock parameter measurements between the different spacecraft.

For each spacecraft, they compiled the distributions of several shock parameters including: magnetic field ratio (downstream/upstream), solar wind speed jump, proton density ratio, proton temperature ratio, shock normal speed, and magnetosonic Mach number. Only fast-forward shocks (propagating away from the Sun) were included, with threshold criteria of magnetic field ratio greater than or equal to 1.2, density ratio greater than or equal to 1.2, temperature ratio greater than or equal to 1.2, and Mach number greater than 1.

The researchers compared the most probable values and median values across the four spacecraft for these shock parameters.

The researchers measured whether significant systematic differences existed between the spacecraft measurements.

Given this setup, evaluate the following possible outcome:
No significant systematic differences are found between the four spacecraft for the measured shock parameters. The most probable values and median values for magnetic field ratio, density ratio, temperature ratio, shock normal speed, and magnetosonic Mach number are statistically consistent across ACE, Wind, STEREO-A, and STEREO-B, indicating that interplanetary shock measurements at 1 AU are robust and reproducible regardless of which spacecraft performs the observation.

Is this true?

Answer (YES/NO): YES